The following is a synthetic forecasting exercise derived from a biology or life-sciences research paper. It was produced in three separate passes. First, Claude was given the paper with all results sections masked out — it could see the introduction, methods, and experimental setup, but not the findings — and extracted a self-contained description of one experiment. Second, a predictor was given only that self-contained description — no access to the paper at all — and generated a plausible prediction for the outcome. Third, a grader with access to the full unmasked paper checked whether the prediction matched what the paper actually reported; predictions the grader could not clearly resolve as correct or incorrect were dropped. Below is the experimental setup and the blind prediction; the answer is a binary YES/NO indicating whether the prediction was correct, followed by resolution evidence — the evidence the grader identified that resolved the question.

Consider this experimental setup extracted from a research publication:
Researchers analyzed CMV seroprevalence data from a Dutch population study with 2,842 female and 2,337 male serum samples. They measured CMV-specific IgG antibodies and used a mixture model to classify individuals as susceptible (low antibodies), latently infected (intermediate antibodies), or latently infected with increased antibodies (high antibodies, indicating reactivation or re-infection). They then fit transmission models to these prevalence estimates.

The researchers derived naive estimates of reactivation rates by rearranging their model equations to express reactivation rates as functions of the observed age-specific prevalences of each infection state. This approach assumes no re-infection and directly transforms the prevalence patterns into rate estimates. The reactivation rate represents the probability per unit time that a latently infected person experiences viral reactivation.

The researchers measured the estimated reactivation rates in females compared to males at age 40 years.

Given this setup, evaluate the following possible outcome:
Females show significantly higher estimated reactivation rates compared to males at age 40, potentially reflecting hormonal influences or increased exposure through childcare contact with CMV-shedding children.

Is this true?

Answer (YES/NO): YES